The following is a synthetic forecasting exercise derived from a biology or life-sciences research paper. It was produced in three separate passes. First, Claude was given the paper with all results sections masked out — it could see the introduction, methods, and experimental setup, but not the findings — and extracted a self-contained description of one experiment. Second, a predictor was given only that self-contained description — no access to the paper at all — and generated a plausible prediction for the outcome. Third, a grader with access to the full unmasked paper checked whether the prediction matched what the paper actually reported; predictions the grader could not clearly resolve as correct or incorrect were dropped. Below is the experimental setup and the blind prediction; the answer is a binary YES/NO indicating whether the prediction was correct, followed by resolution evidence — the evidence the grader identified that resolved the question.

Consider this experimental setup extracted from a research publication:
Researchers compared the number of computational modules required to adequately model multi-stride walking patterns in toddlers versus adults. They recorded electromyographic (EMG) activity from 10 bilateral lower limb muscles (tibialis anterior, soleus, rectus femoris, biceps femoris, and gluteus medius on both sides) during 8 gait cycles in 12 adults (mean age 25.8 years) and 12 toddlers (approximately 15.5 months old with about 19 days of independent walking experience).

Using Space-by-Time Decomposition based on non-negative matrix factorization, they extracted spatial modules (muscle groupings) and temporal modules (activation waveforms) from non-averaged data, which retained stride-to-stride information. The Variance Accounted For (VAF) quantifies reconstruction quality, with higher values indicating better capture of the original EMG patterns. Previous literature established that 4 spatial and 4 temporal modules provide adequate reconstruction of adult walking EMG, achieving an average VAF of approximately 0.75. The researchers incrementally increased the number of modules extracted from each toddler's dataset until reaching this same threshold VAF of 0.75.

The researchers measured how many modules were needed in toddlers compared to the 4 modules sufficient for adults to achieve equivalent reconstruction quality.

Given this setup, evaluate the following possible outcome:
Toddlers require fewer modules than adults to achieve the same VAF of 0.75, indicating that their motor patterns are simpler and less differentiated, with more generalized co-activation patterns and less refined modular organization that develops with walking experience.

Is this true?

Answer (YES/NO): NO